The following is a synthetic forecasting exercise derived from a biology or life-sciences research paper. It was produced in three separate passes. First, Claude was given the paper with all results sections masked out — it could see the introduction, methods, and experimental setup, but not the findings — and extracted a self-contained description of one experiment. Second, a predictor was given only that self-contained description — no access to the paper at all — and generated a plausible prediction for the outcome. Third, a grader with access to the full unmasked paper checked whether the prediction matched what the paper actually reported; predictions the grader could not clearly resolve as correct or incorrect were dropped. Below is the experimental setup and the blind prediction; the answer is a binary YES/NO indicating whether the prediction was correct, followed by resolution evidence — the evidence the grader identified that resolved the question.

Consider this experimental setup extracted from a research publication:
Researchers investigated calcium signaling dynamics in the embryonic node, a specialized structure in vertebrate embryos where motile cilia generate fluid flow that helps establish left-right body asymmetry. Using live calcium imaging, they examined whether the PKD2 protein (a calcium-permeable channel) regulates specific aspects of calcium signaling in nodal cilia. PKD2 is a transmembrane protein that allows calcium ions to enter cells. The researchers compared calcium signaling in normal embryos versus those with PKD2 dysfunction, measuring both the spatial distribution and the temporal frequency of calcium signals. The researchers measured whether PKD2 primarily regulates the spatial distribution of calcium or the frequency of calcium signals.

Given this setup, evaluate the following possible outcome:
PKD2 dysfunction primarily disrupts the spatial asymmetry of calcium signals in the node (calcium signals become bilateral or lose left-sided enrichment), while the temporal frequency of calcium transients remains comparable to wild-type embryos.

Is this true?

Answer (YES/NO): NO